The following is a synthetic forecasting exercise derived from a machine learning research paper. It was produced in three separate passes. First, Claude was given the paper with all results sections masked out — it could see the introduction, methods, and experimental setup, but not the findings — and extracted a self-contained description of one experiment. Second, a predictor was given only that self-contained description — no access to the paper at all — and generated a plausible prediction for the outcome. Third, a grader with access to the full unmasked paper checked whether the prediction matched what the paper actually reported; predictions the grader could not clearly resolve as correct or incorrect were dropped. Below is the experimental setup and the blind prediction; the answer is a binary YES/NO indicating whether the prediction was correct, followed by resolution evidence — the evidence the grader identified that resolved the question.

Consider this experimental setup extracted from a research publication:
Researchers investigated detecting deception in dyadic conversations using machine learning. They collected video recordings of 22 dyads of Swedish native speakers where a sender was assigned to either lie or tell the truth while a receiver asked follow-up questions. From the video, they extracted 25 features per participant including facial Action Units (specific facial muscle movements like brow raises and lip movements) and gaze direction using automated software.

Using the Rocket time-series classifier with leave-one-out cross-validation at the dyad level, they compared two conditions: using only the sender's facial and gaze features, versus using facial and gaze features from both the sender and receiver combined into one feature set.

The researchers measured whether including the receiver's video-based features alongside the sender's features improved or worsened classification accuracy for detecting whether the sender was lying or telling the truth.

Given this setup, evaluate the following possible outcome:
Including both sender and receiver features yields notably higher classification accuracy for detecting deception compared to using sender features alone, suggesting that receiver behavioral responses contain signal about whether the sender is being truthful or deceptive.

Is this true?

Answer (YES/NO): YES